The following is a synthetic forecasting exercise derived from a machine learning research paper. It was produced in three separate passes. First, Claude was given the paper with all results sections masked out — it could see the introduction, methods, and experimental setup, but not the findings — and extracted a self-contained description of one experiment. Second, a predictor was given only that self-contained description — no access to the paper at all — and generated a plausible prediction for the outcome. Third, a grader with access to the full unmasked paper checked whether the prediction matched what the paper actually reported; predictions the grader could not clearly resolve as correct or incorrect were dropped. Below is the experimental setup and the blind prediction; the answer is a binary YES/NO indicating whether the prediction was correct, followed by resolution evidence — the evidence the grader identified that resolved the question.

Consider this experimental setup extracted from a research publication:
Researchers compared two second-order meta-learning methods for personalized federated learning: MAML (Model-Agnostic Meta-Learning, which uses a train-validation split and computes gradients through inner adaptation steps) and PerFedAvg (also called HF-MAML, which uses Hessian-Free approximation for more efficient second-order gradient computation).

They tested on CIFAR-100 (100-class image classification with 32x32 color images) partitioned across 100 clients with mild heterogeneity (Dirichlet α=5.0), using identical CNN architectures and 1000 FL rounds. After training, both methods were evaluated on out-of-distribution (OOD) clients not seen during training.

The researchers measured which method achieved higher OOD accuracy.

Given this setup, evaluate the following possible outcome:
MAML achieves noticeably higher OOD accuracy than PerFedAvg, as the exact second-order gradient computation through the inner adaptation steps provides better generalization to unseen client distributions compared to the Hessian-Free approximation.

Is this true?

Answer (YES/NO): NO